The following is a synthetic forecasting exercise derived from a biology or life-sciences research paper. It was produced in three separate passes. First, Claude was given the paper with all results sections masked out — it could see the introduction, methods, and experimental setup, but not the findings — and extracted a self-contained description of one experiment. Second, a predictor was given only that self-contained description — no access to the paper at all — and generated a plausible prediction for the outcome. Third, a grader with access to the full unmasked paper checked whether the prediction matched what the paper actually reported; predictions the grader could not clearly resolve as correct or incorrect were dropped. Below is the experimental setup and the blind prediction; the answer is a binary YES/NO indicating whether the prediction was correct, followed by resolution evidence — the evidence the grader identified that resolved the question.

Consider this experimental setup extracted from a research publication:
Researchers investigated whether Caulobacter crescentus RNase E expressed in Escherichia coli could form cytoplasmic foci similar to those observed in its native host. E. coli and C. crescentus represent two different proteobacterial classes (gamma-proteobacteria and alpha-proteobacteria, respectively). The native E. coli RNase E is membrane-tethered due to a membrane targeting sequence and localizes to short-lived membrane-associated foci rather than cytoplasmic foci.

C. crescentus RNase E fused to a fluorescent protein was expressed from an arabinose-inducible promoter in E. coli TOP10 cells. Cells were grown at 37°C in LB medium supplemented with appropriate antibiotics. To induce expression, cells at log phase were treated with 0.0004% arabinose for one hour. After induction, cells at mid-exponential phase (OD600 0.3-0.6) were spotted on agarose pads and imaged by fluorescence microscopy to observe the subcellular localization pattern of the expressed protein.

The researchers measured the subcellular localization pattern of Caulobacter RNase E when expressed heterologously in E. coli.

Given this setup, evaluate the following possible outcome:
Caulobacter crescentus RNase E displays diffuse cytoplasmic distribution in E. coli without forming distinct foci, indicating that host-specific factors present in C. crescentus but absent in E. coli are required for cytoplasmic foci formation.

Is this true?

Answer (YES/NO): NO